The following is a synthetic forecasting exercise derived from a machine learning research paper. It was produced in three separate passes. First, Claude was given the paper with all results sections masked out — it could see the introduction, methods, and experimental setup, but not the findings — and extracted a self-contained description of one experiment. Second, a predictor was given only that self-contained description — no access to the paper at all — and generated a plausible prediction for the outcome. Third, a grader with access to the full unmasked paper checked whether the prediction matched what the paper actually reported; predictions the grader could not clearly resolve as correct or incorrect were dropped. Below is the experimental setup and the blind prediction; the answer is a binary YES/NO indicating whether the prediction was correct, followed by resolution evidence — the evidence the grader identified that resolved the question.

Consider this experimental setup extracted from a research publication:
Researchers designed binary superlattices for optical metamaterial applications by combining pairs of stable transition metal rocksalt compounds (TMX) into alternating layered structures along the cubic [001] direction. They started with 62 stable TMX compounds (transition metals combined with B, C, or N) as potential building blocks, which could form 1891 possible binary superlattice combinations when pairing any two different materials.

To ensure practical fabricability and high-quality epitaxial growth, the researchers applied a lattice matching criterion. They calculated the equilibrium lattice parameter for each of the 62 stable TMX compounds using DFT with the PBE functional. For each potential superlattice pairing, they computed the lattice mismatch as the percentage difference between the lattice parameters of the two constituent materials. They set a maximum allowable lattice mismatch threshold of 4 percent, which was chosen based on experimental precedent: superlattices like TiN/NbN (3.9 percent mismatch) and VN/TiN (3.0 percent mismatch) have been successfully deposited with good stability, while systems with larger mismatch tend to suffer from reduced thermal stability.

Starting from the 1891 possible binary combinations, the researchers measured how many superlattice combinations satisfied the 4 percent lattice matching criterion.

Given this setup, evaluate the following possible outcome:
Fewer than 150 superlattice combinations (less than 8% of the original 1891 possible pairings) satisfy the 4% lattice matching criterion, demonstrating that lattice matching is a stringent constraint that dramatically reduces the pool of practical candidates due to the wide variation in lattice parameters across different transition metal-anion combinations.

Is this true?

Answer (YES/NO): NO